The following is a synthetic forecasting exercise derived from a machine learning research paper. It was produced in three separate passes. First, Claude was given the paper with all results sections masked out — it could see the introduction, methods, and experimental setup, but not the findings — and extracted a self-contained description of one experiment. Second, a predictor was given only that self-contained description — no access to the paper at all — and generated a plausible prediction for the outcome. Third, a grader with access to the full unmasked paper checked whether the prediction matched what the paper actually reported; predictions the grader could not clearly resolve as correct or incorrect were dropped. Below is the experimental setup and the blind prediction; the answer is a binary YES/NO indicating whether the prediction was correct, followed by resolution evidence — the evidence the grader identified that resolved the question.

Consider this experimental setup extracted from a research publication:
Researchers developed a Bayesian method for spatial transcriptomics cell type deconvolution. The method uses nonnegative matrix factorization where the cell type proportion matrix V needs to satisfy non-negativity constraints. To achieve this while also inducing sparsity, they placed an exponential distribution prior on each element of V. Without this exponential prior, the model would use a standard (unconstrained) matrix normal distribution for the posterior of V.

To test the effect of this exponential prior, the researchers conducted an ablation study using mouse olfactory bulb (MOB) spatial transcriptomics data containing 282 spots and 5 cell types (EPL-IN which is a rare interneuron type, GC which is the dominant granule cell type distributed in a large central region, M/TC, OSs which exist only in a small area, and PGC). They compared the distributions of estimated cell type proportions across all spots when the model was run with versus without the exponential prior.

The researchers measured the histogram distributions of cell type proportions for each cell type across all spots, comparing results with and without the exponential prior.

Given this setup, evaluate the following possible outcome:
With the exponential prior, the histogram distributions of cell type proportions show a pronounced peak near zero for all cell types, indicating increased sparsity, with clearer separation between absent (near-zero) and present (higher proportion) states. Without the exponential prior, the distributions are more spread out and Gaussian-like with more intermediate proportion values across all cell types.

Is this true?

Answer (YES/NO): NO